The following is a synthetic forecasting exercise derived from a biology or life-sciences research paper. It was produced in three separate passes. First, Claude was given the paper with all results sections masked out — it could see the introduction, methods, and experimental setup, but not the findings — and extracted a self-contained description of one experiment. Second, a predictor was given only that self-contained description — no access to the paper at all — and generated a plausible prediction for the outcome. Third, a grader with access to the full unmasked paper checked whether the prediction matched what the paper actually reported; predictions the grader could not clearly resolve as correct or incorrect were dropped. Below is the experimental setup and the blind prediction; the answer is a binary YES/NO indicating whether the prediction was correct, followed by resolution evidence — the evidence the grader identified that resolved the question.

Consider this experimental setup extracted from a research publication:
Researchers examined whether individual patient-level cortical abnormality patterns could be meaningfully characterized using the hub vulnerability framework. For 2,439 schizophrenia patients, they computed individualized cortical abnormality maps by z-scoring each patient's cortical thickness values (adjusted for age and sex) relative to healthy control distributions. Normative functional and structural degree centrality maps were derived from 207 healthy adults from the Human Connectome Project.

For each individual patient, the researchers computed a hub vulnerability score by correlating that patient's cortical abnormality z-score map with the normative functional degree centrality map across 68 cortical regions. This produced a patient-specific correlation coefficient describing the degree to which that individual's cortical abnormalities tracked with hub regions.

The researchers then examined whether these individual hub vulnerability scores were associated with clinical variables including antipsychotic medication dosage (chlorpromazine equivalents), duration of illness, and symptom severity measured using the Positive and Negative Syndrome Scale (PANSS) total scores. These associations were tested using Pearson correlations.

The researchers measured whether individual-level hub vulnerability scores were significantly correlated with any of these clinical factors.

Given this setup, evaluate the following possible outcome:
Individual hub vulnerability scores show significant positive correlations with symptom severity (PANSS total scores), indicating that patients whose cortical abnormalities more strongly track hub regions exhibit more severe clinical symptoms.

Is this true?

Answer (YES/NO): YES